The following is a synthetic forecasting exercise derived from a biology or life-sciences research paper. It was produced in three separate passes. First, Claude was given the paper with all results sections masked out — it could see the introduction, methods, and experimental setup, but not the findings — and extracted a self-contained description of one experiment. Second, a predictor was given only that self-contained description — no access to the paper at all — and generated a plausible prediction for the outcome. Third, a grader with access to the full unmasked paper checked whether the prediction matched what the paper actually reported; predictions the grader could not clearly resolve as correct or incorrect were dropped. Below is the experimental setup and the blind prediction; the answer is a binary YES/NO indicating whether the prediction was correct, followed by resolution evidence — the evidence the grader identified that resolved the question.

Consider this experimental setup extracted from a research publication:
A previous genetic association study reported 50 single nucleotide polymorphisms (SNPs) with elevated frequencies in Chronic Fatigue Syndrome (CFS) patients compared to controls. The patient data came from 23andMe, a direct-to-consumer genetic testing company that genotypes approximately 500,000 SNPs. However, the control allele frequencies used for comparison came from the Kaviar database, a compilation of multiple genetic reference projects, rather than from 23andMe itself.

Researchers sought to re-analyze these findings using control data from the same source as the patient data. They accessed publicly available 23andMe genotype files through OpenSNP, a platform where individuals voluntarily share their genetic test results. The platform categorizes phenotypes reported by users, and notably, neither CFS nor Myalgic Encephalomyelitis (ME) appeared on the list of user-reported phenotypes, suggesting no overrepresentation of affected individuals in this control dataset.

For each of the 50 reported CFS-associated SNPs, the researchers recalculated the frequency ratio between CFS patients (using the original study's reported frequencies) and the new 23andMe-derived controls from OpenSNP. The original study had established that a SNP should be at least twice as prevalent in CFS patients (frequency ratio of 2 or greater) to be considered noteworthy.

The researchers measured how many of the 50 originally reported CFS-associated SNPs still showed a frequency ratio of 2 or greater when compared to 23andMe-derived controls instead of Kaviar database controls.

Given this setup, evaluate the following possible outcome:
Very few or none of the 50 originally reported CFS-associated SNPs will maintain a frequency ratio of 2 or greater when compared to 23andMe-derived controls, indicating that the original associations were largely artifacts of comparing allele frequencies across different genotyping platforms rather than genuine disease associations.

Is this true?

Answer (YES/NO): YES